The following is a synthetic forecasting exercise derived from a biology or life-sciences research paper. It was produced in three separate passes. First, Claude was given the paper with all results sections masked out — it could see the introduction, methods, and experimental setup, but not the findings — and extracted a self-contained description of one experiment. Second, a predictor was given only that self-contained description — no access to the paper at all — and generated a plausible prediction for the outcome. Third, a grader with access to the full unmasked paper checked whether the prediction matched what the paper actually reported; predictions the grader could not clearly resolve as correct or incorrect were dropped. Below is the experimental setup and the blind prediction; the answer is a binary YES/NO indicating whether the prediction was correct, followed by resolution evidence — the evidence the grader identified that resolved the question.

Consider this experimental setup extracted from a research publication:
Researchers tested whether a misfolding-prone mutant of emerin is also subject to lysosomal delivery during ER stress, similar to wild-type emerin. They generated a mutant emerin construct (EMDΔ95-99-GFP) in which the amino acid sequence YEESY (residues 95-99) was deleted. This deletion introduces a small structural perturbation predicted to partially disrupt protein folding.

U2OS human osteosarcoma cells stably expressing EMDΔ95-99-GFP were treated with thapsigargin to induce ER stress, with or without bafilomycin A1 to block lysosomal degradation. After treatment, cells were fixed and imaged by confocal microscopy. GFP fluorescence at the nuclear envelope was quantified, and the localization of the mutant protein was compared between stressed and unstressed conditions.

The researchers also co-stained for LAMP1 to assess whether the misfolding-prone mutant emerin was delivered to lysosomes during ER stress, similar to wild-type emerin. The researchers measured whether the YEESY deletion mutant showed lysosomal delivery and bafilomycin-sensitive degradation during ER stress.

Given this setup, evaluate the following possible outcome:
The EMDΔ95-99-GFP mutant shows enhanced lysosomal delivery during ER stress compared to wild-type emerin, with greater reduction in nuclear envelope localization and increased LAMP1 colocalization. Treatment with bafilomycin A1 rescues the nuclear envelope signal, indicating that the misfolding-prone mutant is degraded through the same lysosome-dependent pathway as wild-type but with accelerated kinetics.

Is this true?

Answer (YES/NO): NO